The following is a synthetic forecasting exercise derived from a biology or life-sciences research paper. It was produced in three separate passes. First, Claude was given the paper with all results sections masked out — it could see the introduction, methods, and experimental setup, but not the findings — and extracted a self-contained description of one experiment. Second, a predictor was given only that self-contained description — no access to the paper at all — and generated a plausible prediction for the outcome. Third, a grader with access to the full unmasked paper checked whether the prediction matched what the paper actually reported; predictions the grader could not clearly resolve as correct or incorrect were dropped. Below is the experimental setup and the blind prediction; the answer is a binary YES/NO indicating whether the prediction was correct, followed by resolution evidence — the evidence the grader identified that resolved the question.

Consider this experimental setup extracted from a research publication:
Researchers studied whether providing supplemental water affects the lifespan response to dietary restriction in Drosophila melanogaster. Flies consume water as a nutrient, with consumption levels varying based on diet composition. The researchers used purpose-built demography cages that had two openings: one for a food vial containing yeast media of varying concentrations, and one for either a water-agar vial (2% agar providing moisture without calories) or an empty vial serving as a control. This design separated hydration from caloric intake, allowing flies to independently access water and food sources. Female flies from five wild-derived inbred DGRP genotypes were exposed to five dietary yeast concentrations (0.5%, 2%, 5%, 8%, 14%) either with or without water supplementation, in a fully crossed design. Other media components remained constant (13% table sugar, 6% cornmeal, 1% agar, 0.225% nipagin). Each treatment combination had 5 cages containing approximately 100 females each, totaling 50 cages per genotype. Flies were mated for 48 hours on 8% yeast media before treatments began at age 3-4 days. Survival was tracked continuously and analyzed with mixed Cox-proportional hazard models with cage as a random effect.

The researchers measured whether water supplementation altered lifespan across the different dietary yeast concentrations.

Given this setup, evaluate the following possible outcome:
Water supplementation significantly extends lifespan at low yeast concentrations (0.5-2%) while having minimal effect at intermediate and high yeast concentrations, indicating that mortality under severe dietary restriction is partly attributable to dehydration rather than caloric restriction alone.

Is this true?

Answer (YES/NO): NO